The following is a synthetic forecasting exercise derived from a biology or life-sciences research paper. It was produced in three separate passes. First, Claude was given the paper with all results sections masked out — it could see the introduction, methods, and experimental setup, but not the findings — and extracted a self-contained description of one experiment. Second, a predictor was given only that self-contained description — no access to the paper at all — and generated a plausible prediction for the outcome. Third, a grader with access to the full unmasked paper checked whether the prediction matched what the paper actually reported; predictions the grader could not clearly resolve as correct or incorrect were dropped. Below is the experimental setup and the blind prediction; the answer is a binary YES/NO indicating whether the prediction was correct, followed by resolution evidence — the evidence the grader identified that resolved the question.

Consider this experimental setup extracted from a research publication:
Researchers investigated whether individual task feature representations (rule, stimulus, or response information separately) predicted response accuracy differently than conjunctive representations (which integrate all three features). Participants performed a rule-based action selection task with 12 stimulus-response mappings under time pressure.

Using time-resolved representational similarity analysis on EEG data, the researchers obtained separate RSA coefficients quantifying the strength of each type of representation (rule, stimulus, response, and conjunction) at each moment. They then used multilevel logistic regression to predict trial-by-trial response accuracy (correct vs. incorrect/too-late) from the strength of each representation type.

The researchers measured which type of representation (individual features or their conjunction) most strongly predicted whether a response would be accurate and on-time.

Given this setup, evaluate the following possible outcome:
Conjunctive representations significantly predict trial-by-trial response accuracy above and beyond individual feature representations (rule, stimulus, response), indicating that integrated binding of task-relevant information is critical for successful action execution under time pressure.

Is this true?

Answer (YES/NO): YES